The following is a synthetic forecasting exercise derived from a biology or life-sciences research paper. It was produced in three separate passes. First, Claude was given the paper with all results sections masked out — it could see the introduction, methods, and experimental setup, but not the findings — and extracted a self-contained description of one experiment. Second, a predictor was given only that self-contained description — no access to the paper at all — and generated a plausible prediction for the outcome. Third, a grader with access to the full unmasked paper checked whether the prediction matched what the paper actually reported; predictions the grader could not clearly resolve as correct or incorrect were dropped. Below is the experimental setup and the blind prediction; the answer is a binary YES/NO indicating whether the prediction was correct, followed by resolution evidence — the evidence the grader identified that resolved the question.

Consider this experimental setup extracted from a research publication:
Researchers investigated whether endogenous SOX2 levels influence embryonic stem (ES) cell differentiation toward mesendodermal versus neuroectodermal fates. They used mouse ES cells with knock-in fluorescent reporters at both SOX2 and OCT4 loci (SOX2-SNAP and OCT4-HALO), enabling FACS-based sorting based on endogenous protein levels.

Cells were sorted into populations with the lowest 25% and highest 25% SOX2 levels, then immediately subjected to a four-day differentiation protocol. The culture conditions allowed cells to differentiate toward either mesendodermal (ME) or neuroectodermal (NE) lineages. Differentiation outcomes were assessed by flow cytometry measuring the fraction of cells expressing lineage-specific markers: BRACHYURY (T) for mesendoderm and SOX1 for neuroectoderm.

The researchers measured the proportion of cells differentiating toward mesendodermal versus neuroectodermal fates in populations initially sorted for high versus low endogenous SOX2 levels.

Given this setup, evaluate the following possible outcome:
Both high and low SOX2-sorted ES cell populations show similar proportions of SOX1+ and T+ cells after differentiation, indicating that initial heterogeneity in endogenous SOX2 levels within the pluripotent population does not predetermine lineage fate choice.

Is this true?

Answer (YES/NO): NO